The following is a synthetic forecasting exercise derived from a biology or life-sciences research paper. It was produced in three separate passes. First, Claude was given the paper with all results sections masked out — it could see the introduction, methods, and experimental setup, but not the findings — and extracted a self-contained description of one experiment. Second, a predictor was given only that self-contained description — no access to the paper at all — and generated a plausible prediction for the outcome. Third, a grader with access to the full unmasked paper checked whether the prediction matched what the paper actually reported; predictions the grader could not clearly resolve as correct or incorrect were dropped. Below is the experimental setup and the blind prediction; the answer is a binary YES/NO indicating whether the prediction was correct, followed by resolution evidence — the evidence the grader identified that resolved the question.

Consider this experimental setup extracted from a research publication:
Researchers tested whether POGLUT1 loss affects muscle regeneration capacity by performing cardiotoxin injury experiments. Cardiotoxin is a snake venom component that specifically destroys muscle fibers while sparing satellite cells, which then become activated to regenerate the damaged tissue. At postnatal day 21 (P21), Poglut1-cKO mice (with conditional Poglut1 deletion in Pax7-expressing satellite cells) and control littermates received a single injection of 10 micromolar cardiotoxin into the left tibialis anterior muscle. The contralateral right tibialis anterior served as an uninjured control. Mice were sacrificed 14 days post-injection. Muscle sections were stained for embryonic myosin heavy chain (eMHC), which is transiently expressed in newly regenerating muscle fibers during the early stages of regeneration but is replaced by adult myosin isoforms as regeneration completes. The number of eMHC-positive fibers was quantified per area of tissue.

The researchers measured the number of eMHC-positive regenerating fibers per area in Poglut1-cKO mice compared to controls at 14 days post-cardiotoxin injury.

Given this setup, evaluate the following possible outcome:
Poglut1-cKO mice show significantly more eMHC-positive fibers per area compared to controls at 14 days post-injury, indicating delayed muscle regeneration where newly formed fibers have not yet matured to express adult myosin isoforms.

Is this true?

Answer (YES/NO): NO